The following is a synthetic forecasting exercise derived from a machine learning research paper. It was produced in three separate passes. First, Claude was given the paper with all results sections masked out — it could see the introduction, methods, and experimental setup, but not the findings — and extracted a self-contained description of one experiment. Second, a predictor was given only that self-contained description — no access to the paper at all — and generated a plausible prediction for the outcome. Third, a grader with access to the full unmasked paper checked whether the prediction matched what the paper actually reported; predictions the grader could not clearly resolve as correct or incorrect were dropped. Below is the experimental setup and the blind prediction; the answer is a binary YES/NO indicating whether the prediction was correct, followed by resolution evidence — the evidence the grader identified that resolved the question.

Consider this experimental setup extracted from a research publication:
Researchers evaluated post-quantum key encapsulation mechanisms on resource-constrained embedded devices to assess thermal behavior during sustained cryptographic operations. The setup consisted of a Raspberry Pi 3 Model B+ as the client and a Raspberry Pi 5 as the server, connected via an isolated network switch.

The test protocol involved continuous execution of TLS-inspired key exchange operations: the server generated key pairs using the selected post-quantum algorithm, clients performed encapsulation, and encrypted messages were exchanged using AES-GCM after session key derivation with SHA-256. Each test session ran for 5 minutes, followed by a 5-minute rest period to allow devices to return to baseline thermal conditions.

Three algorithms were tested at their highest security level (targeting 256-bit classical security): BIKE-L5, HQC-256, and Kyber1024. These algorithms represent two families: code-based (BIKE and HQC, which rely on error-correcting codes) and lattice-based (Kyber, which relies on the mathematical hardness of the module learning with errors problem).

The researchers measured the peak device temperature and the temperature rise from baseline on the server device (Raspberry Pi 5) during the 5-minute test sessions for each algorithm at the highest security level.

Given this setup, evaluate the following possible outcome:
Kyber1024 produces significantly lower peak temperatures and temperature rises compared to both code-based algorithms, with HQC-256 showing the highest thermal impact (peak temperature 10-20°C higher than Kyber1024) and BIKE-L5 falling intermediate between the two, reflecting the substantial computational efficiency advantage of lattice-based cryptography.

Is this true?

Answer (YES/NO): NO